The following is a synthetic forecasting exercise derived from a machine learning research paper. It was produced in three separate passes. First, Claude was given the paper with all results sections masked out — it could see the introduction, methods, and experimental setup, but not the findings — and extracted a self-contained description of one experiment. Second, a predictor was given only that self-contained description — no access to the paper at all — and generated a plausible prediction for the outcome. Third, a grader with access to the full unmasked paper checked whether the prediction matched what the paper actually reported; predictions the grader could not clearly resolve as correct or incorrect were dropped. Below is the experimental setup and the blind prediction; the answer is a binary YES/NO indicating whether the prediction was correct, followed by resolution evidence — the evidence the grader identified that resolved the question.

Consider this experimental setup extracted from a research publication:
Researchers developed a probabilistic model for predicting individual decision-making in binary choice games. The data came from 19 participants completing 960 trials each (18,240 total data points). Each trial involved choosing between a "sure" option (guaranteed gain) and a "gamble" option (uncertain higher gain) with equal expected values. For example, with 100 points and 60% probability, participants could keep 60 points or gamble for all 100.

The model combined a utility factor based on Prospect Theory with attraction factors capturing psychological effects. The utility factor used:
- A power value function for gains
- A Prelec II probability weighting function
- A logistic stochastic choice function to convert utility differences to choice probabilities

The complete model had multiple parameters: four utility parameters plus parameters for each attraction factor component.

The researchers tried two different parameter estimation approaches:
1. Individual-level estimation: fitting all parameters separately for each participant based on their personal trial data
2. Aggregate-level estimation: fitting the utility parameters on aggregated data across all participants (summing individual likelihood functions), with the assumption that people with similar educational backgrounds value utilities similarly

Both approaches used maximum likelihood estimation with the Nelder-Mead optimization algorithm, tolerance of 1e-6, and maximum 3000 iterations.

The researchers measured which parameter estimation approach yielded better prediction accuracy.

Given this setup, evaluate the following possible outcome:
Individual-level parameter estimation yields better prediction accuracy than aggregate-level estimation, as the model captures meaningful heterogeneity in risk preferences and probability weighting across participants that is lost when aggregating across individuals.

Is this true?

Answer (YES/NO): YES